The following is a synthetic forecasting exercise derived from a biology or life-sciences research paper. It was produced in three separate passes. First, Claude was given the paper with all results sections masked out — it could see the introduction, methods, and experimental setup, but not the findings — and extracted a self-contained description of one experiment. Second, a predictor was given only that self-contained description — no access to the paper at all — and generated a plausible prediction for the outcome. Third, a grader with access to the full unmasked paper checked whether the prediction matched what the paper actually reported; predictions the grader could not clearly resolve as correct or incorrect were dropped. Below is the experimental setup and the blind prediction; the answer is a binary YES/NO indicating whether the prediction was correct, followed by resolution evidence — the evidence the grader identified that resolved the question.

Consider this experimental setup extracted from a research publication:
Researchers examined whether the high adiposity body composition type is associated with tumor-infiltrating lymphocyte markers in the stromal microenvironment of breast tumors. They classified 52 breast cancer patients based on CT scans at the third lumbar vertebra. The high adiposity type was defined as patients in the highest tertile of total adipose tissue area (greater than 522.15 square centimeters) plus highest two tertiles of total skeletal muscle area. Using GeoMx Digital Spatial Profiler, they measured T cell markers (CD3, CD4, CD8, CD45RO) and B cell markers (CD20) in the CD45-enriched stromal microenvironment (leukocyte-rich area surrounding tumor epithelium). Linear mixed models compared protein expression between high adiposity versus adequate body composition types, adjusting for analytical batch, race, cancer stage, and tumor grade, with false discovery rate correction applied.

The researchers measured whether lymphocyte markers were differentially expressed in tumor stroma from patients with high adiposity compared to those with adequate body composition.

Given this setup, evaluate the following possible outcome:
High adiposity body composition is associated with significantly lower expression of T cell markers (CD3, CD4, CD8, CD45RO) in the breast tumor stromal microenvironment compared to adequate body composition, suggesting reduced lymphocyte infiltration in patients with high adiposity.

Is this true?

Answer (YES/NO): NO